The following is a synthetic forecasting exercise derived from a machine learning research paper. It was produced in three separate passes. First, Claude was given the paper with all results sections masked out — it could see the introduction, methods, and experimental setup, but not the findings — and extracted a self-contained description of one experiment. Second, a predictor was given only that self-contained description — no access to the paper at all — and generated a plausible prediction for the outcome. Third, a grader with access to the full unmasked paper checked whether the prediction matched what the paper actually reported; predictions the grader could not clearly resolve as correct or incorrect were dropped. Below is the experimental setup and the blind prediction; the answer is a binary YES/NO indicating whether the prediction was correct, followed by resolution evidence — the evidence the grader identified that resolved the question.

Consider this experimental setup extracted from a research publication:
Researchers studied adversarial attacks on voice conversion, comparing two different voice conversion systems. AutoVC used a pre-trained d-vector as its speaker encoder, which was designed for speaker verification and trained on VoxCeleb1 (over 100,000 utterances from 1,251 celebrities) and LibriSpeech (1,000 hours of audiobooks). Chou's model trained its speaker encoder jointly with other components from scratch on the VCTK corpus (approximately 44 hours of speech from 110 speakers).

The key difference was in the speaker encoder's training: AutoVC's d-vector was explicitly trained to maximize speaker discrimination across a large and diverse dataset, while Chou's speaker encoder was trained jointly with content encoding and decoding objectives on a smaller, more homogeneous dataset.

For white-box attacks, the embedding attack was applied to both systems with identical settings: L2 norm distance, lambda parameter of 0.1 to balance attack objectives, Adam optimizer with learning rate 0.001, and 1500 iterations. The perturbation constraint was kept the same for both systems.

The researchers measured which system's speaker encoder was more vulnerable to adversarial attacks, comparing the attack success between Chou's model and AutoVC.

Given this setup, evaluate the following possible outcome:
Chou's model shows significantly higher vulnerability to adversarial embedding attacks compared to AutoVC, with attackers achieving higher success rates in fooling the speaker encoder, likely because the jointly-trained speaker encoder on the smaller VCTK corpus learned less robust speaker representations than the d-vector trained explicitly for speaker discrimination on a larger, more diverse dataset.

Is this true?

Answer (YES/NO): NO